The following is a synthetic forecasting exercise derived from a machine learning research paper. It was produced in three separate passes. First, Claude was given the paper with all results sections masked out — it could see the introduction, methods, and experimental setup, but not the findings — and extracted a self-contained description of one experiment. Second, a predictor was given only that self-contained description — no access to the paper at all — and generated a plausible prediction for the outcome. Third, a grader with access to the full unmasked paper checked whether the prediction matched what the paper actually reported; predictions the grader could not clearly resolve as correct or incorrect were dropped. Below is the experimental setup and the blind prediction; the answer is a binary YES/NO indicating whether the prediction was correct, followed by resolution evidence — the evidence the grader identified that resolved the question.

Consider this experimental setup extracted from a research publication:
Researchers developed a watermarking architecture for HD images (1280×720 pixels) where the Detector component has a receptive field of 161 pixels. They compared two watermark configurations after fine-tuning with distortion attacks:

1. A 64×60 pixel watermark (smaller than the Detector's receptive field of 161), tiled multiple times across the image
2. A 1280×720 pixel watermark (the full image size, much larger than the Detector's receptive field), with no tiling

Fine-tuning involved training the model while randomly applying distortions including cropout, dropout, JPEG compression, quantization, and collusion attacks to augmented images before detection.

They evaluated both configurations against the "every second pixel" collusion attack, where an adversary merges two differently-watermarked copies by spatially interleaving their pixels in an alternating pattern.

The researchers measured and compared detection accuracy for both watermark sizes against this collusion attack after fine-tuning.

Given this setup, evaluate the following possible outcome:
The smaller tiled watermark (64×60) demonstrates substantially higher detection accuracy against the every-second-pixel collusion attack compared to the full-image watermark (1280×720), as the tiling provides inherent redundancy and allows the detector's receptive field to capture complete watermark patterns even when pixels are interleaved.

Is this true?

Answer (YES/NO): YES